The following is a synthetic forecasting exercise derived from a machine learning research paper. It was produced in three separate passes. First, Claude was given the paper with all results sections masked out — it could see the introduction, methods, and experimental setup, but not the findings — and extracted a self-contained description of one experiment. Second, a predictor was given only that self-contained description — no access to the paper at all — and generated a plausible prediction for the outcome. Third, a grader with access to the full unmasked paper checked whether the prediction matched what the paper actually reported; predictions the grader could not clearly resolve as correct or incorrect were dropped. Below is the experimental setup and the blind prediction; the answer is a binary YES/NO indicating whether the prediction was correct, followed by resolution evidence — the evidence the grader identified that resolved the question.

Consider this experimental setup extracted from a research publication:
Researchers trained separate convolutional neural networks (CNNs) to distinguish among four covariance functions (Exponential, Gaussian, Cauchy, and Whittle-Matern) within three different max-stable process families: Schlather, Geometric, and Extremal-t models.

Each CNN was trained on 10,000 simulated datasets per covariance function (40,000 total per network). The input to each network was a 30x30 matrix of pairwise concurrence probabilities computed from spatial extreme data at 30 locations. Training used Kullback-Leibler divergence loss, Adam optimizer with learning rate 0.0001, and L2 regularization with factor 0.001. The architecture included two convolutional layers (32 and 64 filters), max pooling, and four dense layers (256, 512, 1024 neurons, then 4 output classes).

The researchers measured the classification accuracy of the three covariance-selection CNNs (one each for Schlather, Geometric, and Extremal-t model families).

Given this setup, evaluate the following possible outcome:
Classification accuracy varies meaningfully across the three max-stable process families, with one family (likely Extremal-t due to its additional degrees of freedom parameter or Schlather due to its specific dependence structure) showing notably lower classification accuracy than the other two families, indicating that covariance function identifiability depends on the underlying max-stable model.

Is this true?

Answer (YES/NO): NO